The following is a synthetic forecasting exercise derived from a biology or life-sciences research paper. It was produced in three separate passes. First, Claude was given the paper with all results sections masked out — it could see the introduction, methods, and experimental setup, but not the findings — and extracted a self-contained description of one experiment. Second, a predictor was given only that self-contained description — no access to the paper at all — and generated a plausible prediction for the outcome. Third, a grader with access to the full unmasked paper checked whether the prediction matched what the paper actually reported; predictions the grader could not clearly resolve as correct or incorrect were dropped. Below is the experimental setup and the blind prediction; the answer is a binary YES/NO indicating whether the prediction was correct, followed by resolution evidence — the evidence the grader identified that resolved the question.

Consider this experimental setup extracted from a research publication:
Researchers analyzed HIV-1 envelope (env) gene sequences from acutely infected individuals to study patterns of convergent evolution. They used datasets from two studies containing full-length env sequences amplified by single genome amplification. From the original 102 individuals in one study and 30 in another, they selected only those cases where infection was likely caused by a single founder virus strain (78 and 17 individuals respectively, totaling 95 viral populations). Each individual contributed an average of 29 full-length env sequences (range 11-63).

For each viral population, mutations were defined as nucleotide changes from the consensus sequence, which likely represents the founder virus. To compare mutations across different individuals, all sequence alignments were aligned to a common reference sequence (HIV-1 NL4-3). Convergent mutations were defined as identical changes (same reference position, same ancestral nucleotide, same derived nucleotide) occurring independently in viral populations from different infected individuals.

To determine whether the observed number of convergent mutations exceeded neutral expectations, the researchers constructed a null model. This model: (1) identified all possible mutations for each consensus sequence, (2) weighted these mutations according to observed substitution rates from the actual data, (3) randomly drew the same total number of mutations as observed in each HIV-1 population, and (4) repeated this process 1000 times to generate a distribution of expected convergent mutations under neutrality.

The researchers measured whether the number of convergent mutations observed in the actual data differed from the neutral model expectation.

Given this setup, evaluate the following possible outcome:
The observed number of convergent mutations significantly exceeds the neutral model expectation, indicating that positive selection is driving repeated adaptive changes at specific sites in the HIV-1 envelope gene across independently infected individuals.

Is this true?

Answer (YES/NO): YES